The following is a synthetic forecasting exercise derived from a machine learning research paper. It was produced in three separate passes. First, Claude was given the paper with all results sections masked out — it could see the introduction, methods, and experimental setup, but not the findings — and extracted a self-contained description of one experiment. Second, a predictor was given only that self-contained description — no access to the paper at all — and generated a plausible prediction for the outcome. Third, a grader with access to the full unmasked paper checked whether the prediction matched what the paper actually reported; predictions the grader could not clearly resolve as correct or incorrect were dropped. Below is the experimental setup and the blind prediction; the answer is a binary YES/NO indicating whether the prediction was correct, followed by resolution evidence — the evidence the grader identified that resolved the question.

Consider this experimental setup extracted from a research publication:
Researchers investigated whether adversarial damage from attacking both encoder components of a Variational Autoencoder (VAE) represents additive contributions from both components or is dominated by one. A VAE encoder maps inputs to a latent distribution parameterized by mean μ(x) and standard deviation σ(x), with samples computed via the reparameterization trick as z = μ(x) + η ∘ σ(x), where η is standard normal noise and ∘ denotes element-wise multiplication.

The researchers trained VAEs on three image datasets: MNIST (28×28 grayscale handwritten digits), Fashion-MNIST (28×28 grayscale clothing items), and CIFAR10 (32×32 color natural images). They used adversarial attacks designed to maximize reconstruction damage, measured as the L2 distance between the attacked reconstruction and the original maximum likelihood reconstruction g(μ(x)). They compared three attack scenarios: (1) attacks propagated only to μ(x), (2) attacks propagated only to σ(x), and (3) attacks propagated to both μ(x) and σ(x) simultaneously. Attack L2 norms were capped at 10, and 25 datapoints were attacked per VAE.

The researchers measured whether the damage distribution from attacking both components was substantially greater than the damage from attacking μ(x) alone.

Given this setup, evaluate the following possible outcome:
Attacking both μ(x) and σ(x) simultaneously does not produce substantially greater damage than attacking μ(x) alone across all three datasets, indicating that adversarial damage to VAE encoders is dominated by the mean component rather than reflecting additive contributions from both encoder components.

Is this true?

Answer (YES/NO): YES